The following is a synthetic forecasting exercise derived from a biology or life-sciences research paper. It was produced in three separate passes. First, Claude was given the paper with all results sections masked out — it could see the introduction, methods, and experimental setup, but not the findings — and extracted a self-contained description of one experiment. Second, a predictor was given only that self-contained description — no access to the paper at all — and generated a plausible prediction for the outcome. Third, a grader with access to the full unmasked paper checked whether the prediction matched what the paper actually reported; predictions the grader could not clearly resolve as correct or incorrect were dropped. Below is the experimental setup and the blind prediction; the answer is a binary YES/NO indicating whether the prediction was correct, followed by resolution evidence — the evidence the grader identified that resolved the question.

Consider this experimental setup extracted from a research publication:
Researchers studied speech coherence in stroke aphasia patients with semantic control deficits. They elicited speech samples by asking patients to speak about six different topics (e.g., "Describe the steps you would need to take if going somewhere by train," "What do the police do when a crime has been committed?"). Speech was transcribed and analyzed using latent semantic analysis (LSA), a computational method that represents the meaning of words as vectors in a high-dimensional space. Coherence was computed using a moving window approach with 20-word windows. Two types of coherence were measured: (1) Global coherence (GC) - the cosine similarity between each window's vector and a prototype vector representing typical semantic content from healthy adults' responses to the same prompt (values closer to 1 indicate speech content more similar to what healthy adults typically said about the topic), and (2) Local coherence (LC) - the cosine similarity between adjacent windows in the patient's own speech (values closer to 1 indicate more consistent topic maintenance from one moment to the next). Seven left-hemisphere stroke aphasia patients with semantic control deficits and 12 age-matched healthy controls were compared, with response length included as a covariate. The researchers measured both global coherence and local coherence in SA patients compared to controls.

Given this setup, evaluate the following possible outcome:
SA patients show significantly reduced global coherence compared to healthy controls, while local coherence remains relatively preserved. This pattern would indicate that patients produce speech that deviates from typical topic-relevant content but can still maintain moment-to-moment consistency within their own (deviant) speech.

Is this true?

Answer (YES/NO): NO